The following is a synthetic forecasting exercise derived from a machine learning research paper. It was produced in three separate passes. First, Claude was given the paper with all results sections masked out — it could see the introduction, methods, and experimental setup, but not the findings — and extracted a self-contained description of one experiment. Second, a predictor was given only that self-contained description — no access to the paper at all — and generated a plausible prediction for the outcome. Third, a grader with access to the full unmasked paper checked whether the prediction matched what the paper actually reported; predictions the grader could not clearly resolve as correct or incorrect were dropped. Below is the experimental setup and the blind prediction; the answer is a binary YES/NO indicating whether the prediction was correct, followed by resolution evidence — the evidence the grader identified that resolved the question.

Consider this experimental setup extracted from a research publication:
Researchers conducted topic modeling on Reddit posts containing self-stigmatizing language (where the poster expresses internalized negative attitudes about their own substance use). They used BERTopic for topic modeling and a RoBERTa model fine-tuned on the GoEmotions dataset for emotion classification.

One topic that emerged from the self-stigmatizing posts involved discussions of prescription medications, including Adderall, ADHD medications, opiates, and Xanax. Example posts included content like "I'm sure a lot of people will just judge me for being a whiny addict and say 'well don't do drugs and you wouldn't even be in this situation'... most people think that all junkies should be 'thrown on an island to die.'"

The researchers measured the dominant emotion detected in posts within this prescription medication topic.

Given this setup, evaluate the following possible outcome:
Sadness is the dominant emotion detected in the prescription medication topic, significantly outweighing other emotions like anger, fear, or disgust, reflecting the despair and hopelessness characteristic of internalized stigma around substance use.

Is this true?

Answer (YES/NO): NO